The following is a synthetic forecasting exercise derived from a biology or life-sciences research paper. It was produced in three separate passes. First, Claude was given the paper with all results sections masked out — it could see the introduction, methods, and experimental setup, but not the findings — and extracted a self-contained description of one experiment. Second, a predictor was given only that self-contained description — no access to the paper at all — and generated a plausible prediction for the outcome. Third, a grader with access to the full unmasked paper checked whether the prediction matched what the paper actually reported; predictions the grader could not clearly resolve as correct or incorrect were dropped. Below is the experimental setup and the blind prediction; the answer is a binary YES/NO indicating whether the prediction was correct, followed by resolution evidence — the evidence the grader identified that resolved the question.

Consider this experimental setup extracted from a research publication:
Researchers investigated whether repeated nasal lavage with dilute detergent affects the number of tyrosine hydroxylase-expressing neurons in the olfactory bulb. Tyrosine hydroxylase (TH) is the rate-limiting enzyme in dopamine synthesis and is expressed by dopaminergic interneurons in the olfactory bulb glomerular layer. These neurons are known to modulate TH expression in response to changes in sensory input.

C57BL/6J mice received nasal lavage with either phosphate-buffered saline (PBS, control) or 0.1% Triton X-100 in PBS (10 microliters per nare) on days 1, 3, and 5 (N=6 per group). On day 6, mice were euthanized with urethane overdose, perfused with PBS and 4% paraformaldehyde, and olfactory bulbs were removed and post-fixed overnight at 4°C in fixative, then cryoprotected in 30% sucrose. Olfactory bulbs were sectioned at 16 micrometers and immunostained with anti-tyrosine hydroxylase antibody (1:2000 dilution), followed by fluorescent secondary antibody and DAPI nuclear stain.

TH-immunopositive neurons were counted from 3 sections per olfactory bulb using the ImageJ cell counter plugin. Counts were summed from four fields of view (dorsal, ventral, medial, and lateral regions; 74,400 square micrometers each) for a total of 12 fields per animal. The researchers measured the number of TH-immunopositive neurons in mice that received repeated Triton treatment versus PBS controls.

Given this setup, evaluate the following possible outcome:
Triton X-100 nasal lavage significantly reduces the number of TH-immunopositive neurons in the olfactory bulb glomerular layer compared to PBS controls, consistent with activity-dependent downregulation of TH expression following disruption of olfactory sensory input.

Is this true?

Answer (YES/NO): YES